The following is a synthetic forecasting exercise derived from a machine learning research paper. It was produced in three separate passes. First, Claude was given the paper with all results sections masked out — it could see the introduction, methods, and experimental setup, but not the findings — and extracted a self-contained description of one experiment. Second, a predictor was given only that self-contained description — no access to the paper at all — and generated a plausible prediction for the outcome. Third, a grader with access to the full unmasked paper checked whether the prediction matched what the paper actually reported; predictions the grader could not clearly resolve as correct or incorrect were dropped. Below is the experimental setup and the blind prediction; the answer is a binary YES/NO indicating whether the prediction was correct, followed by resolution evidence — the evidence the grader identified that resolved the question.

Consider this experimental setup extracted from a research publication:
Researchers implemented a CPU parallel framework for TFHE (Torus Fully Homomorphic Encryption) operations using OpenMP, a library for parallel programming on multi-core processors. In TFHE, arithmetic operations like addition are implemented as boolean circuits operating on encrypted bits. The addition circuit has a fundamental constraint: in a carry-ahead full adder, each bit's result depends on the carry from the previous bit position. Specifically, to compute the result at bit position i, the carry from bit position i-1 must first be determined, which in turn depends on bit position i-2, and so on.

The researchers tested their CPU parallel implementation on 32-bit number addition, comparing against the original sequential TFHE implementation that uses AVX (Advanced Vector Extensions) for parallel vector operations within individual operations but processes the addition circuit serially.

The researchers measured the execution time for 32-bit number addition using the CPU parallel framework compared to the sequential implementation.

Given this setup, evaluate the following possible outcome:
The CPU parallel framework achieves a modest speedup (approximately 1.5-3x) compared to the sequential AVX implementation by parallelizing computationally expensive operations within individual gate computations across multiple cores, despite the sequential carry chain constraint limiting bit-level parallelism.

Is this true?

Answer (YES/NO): NO